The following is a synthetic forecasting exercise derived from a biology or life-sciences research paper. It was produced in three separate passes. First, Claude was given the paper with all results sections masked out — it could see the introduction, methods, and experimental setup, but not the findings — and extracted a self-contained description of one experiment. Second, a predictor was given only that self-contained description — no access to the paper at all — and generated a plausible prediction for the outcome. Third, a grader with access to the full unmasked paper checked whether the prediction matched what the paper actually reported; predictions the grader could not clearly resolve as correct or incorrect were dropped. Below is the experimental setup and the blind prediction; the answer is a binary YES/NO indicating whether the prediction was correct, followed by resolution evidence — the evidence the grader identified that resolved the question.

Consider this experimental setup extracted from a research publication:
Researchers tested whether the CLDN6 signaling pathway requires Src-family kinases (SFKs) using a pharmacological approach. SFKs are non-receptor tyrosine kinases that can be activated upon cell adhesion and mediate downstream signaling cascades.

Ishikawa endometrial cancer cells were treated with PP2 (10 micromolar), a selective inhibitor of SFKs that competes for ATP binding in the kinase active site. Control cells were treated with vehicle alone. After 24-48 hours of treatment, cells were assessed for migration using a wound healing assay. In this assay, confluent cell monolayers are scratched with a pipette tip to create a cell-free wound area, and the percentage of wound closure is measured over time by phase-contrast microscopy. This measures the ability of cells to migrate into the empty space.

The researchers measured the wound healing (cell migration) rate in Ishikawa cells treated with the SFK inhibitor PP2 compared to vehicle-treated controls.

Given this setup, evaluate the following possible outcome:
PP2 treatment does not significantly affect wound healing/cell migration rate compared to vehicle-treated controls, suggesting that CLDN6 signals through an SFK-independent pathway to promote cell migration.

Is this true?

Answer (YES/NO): NO